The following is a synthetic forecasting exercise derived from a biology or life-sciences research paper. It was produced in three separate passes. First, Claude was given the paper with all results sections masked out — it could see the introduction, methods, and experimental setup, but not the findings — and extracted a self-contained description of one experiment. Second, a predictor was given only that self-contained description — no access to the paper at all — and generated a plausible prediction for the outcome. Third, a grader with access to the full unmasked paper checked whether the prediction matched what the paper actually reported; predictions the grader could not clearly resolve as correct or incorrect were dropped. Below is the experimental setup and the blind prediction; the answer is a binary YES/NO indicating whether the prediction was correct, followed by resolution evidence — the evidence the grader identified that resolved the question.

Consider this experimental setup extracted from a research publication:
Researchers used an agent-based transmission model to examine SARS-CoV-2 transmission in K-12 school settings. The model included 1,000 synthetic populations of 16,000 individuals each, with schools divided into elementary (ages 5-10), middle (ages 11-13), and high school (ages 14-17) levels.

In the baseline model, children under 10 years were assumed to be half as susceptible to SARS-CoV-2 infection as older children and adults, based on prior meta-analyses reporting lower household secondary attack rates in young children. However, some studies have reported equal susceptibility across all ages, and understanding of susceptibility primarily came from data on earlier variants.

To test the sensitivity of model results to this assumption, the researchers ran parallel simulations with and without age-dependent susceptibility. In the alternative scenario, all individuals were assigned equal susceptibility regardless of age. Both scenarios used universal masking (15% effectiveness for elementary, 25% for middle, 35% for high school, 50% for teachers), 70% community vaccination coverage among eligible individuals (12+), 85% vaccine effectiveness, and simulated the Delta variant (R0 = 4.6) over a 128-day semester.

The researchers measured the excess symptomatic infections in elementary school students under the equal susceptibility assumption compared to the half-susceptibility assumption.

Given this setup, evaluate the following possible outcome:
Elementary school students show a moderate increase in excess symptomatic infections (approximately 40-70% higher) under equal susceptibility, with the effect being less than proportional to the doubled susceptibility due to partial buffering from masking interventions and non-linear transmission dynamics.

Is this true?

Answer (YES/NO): NO